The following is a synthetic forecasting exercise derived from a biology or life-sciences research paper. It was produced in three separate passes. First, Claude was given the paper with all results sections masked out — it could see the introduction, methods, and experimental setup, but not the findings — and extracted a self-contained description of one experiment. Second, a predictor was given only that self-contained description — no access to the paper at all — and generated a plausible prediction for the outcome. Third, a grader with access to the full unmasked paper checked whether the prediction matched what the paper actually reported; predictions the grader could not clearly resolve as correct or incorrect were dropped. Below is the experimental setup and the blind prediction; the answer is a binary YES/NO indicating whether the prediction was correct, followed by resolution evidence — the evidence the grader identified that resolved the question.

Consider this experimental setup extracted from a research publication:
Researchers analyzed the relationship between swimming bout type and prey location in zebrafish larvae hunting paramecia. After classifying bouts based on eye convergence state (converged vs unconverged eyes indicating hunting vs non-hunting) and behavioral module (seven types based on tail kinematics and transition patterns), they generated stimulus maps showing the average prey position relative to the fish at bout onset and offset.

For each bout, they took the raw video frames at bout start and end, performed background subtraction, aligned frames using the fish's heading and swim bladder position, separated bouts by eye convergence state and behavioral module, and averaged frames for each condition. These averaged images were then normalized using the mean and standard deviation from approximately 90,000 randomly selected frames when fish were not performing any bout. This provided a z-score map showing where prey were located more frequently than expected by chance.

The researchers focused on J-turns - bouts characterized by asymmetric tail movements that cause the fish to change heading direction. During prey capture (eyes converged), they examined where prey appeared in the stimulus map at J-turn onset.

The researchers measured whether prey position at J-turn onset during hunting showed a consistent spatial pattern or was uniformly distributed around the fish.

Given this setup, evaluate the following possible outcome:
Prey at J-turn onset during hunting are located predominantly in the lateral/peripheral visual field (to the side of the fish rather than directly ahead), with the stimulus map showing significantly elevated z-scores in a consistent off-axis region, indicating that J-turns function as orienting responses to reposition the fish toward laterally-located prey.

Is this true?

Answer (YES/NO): YES